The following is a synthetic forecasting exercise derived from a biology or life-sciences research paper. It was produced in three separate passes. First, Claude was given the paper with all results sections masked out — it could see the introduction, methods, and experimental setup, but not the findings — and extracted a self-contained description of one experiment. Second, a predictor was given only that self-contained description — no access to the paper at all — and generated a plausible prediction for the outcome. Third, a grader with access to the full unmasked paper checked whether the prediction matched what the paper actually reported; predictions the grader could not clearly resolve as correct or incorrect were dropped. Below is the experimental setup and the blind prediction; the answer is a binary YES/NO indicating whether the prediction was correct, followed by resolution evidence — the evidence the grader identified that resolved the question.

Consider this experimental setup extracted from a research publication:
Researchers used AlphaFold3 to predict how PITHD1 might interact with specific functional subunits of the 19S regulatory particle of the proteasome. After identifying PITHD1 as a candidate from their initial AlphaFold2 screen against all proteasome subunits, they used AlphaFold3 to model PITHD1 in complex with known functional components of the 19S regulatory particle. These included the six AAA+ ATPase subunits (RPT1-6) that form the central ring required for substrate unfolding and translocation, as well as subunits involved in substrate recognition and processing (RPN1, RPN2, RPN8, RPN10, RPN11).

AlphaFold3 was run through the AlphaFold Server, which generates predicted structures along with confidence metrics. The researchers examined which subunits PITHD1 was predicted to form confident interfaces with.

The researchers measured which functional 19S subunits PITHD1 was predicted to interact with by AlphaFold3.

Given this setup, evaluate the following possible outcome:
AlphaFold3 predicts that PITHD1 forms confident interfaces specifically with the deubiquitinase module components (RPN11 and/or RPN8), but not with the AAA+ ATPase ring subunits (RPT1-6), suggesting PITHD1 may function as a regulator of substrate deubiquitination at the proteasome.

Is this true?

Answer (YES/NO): NO